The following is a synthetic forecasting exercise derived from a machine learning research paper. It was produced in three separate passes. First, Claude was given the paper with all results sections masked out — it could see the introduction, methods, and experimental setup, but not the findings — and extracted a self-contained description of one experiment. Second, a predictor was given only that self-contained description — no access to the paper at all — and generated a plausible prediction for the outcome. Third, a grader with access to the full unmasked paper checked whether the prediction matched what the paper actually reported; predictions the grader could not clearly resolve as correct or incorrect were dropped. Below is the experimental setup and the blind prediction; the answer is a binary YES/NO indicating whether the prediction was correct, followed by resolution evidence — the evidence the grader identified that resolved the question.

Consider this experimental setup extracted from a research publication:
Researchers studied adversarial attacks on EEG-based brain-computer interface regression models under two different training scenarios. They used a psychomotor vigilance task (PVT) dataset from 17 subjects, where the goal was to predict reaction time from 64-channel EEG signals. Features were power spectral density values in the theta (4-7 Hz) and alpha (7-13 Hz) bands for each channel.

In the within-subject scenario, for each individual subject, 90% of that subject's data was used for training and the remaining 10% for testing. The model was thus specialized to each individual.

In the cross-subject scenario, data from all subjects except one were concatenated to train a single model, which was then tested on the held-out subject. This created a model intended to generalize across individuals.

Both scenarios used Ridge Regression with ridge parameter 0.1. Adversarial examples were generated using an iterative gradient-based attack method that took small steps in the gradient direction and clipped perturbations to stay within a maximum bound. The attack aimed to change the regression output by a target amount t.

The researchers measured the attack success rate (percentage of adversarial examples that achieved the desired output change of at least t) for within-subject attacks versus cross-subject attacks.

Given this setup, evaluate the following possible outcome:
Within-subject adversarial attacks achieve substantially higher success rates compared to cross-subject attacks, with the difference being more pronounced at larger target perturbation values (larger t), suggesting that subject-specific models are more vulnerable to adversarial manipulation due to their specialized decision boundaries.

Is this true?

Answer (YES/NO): NO